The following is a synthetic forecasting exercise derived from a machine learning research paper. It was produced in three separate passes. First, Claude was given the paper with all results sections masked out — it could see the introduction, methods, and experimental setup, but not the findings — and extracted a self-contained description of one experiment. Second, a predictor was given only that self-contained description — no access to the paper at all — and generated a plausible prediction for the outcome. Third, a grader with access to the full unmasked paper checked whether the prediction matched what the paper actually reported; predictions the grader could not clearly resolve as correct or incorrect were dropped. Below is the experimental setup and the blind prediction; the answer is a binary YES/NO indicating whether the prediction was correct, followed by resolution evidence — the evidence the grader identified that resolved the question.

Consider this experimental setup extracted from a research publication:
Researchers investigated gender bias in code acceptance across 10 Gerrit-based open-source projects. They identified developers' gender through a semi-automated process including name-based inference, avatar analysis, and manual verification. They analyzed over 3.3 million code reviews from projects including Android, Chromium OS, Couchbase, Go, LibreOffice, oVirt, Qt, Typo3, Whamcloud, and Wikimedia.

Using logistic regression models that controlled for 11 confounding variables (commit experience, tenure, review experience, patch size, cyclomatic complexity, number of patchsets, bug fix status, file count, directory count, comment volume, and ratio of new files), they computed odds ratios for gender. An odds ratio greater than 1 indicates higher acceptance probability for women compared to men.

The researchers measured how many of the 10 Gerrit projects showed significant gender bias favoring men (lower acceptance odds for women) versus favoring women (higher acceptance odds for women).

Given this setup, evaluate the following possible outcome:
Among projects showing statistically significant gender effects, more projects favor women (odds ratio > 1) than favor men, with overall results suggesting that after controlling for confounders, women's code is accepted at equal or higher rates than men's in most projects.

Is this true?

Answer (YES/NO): NO